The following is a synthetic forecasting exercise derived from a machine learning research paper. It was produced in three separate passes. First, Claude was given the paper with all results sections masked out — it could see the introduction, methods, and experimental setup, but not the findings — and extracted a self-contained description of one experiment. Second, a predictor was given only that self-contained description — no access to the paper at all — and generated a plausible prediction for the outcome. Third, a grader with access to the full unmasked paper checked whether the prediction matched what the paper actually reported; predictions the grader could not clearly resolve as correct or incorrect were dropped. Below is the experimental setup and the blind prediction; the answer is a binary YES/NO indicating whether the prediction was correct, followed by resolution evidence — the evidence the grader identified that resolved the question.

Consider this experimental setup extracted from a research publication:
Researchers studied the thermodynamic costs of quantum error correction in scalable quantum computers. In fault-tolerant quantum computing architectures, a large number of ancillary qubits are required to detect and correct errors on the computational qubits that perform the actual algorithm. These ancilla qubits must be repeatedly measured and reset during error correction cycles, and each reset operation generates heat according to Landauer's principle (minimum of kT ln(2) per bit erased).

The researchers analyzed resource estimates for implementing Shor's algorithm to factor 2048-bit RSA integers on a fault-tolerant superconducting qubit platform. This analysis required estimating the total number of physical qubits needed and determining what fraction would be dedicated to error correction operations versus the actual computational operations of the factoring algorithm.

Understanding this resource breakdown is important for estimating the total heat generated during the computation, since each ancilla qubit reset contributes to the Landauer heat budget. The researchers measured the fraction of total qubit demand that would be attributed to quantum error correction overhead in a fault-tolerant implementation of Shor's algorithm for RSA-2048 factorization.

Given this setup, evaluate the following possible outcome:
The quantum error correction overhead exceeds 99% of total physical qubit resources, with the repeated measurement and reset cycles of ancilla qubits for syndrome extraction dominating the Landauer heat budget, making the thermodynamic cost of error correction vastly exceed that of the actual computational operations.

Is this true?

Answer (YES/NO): YES